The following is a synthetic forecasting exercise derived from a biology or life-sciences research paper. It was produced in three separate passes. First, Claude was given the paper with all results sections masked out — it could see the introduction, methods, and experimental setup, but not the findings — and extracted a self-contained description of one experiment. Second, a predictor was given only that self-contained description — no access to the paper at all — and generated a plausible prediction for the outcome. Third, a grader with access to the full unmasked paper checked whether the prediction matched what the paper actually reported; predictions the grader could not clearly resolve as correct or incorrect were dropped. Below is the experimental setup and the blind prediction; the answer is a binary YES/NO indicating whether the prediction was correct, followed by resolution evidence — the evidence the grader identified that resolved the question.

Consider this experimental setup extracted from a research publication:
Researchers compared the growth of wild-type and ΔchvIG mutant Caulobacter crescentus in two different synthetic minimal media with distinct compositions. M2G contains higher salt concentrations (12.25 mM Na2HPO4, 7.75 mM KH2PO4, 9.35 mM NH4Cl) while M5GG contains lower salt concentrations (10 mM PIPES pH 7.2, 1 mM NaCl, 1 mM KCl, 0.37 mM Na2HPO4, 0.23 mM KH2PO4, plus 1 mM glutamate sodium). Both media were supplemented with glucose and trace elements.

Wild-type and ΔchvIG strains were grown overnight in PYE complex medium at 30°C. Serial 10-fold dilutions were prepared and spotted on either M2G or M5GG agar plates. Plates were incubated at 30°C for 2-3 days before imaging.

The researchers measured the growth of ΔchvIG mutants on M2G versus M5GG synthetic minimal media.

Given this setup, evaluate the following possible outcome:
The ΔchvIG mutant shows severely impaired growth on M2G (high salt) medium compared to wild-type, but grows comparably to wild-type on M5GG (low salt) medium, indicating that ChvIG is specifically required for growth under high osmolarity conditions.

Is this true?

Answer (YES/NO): YES